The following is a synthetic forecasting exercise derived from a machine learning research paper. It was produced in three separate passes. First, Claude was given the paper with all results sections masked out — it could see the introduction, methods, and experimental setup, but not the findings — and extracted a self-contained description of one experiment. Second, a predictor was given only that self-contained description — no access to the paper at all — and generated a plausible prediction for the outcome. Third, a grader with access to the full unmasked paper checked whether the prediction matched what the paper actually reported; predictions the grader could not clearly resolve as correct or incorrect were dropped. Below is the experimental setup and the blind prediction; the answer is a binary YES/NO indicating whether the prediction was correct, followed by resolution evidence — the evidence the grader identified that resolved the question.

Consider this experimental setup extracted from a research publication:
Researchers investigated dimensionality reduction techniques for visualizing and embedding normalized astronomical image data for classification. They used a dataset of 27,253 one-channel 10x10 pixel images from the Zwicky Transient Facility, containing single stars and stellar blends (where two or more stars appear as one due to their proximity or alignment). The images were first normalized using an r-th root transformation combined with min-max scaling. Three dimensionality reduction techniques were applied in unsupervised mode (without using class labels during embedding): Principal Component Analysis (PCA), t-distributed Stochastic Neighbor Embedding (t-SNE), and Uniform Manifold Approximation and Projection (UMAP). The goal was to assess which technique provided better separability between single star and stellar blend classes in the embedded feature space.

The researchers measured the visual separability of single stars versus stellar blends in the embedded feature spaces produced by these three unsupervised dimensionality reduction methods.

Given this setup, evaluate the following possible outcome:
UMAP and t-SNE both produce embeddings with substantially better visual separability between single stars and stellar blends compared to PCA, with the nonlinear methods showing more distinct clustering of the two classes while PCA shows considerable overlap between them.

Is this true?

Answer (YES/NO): NO